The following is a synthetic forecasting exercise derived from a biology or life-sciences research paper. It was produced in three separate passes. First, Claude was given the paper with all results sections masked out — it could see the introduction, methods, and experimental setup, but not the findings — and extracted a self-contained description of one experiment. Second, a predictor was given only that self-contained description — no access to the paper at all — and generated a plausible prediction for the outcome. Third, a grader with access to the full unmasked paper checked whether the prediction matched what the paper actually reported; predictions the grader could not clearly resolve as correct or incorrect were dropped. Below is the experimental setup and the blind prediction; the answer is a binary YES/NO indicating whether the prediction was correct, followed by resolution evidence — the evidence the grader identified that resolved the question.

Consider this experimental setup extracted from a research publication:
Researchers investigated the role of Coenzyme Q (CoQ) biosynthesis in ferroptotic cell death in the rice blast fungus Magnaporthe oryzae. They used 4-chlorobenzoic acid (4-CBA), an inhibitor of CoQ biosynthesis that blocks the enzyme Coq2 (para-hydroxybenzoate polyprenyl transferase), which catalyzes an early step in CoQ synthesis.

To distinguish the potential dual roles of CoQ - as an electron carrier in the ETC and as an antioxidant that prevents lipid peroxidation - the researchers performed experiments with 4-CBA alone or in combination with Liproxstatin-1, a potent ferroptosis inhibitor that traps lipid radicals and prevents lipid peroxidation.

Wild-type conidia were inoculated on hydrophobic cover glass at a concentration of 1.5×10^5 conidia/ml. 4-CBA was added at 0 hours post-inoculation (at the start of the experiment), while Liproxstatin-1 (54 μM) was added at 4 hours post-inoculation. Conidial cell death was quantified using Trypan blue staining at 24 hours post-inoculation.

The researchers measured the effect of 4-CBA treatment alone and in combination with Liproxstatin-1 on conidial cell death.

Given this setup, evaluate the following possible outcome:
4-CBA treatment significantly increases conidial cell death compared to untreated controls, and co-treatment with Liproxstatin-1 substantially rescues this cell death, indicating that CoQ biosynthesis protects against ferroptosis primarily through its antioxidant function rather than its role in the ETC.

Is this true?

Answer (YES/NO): YES